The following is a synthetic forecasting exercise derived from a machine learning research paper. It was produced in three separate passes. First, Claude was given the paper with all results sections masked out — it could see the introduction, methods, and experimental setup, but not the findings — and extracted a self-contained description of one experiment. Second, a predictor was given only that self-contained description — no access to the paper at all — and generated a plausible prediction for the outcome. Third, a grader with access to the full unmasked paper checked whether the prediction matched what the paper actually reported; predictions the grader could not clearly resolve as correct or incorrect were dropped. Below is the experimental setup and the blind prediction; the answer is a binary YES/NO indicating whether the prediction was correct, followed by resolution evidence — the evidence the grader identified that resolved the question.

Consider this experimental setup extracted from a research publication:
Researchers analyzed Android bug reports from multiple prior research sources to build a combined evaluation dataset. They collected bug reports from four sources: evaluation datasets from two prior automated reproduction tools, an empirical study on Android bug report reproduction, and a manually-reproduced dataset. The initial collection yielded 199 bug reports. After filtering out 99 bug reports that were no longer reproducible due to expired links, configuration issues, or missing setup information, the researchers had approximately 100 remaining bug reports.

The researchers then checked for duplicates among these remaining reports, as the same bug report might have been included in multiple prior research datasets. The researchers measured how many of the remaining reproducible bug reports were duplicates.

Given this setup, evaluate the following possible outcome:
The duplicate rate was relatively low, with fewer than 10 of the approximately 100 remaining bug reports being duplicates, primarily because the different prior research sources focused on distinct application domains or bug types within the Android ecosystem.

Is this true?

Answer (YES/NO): NO